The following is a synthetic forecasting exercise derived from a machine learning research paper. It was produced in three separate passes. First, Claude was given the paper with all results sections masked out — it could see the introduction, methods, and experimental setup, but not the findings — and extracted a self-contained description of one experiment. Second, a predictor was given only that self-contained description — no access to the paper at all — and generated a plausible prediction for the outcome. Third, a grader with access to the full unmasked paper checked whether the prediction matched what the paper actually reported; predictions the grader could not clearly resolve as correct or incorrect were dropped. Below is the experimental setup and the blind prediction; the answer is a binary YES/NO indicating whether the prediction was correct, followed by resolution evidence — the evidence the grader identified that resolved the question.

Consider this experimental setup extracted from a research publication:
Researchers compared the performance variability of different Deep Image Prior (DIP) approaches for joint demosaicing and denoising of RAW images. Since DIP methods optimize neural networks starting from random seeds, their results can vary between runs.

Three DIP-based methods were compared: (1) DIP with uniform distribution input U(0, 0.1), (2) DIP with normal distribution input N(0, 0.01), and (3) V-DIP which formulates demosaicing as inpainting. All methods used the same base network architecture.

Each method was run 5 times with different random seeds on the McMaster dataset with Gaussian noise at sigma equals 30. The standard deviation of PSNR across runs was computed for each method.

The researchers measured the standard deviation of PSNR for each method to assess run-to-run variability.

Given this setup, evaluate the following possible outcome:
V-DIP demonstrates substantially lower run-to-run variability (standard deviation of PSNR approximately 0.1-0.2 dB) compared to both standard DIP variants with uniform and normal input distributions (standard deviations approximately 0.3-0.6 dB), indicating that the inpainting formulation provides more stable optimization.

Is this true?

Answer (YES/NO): NO